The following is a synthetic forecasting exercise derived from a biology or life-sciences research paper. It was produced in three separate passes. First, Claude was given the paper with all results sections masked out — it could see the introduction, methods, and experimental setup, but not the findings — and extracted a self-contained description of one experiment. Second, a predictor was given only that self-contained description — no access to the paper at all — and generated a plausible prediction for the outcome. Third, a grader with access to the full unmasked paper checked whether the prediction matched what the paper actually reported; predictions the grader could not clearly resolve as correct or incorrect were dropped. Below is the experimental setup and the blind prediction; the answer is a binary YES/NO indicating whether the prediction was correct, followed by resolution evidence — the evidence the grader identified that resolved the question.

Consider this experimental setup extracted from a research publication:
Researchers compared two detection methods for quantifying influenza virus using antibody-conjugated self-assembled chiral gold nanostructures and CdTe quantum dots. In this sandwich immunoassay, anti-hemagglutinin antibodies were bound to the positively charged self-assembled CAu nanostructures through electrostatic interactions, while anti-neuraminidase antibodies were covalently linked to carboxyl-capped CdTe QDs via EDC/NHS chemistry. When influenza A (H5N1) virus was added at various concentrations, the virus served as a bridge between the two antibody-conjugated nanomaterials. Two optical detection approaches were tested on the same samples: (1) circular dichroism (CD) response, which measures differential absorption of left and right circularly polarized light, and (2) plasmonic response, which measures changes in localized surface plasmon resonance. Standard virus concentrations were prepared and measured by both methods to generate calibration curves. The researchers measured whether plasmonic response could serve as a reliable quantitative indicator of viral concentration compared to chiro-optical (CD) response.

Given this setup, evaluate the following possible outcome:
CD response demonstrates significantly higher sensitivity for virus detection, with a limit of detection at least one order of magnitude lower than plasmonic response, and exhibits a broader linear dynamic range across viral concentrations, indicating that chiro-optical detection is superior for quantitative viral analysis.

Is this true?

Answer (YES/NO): YES